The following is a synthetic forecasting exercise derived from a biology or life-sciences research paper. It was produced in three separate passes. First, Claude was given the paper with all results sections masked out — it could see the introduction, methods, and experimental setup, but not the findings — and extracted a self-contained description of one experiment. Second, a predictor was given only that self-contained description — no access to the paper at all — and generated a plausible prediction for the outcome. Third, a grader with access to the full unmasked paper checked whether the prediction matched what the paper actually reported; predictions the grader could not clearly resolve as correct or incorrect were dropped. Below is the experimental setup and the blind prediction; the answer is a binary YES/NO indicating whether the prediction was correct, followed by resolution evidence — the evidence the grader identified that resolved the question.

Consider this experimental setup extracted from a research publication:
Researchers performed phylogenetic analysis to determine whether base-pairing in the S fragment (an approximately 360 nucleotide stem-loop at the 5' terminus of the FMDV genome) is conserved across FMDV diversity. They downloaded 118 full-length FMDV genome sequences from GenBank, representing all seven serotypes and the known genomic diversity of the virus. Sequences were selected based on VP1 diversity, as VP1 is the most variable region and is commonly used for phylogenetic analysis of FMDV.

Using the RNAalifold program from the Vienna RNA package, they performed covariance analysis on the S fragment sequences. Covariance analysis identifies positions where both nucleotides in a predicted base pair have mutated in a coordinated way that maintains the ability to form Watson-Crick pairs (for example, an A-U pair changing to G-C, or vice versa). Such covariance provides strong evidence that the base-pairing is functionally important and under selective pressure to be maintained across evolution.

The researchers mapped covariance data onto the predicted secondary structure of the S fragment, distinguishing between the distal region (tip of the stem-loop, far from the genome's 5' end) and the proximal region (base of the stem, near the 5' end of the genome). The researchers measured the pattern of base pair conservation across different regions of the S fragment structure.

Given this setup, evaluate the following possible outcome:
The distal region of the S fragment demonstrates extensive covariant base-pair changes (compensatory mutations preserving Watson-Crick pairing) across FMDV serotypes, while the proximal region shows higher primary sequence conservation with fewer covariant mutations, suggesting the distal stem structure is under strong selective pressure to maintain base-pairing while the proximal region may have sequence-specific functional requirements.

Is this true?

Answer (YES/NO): NO